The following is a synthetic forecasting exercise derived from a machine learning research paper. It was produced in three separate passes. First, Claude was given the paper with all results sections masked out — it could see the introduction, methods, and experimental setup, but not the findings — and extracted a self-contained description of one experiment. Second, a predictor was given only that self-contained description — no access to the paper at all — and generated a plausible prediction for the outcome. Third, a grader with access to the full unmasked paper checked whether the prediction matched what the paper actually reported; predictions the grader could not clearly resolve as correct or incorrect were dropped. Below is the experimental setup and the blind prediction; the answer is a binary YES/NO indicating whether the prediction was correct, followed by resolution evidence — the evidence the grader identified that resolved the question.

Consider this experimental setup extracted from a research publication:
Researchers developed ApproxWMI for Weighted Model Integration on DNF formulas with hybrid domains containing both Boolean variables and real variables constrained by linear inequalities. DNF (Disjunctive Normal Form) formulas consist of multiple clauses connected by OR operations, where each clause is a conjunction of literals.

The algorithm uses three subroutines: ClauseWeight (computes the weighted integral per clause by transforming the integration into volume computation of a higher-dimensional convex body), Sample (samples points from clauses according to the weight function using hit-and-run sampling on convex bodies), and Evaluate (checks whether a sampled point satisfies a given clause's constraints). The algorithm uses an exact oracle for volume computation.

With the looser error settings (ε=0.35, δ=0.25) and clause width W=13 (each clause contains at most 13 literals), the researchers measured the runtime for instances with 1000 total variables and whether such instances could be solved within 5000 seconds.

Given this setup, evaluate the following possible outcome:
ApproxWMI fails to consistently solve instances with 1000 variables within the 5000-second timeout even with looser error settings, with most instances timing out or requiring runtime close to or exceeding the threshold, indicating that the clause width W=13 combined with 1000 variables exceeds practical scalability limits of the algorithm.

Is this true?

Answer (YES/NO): NO